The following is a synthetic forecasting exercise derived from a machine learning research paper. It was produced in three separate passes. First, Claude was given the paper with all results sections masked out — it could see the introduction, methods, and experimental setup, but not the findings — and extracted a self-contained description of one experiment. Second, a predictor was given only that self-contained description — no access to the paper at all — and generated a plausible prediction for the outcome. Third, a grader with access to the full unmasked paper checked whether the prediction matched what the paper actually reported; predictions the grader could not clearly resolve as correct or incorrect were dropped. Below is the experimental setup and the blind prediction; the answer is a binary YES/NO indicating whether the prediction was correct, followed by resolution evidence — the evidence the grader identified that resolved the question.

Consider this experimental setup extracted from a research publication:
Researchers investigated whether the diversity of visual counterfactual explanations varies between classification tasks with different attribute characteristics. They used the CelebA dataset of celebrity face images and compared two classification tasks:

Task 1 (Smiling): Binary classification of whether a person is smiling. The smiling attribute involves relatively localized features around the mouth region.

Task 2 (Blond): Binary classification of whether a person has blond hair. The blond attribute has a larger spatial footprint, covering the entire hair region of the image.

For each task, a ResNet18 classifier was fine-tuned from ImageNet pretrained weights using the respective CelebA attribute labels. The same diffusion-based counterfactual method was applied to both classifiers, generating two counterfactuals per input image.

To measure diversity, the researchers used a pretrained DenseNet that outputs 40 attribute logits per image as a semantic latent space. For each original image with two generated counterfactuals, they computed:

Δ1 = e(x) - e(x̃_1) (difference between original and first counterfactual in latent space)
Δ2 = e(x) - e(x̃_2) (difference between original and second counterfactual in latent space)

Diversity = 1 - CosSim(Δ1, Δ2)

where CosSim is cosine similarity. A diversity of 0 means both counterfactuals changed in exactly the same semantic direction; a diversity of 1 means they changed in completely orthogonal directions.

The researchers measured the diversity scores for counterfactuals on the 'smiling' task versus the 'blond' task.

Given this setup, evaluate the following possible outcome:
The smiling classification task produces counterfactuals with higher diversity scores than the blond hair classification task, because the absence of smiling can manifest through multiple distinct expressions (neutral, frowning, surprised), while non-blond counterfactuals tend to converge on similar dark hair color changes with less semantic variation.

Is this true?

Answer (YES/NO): NO